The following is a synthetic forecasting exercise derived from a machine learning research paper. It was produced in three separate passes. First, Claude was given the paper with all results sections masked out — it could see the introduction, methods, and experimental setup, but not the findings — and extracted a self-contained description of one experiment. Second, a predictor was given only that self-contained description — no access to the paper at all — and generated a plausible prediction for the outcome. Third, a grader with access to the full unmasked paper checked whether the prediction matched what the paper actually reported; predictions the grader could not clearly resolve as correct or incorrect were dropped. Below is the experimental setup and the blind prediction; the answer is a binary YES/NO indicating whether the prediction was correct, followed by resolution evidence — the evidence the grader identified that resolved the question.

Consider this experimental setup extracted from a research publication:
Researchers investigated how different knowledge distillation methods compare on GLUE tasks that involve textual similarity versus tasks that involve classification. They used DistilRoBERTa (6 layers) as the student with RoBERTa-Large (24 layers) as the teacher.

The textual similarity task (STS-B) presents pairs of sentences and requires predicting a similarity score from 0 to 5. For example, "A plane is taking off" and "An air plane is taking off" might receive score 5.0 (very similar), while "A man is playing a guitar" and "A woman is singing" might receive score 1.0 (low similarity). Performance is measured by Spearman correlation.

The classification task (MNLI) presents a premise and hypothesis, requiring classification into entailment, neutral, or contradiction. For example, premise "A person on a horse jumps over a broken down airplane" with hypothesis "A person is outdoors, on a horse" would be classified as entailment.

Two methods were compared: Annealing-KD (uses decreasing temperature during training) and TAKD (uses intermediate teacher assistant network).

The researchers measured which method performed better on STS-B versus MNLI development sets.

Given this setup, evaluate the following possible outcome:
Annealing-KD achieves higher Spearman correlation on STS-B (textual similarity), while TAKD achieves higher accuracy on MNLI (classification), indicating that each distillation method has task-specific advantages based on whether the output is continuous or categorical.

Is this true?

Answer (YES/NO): NO